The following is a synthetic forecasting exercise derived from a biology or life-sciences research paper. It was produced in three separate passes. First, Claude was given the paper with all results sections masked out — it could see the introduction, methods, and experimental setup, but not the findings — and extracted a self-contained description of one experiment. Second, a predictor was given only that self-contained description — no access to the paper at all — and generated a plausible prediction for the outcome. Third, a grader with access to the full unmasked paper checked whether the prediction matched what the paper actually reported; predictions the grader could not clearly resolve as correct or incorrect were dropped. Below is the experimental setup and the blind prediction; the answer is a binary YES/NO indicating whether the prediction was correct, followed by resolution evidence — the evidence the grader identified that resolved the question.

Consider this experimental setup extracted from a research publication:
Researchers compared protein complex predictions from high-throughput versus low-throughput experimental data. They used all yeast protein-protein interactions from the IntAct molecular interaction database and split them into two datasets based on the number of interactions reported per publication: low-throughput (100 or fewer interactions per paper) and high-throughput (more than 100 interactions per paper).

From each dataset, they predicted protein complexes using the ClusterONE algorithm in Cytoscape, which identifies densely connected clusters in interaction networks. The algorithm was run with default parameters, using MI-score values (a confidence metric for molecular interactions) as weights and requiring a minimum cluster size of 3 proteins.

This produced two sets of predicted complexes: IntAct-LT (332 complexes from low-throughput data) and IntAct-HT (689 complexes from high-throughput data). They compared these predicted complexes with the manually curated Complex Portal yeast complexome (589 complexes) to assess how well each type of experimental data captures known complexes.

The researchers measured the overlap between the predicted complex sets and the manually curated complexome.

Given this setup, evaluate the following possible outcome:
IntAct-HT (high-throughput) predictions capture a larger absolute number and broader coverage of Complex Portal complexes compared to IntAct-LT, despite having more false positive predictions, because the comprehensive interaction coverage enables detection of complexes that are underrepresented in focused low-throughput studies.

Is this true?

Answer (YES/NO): NO